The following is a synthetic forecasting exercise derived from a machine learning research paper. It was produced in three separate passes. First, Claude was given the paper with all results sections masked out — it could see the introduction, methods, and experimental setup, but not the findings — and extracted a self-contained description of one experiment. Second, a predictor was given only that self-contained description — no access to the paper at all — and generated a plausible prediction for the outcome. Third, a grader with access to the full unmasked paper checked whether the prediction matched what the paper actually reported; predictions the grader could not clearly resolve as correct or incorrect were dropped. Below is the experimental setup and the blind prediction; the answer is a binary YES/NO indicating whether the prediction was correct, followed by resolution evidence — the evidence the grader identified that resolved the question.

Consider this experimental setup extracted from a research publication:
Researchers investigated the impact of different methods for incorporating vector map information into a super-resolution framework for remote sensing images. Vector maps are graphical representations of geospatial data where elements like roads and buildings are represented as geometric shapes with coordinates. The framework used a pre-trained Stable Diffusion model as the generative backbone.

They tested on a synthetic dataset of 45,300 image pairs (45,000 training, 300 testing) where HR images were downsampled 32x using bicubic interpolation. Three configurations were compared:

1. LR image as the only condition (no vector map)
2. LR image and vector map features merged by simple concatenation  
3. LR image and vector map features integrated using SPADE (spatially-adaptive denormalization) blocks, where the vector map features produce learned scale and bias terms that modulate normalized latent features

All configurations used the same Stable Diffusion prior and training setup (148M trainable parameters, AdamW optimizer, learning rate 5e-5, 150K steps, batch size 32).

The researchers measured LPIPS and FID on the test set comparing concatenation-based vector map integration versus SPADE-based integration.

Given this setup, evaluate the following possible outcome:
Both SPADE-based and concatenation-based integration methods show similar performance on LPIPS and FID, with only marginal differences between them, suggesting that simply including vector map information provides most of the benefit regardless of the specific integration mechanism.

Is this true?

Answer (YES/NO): NO